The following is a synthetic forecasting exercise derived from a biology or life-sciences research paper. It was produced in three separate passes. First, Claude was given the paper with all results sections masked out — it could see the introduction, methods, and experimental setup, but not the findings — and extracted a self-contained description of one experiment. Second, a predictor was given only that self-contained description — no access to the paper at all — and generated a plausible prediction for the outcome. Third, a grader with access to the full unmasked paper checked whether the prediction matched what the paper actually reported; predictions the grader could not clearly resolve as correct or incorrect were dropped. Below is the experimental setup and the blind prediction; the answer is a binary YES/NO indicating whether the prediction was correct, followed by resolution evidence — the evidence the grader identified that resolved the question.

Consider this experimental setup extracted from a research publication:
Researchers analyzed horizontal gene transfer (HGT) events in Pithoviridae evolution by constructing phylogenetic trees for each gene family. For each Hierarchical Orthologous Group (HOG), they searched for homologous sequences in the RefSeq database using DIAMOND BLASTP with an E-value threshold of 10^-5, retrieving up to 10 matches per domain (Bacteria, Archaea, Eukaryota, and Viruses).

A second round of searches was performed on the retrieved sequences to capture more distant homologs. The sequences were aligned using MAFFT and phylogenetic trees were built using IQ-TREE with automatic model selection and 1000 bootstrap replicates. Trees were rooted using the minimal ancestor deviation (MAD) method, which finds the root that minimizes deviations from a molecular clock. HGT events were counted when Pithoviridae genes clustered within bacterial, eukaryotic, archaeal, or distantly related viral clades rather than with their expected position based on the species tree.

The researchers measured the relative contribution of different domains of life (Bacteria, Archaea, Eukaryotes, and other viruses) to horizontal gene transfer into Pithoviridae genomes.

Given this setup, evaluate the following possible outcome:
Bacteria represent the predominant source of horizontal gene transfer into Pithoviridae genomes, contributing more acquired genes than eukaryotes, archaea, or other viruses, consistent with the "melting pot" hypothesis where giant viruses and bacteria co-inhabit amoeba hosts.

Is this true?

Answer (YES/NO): NO